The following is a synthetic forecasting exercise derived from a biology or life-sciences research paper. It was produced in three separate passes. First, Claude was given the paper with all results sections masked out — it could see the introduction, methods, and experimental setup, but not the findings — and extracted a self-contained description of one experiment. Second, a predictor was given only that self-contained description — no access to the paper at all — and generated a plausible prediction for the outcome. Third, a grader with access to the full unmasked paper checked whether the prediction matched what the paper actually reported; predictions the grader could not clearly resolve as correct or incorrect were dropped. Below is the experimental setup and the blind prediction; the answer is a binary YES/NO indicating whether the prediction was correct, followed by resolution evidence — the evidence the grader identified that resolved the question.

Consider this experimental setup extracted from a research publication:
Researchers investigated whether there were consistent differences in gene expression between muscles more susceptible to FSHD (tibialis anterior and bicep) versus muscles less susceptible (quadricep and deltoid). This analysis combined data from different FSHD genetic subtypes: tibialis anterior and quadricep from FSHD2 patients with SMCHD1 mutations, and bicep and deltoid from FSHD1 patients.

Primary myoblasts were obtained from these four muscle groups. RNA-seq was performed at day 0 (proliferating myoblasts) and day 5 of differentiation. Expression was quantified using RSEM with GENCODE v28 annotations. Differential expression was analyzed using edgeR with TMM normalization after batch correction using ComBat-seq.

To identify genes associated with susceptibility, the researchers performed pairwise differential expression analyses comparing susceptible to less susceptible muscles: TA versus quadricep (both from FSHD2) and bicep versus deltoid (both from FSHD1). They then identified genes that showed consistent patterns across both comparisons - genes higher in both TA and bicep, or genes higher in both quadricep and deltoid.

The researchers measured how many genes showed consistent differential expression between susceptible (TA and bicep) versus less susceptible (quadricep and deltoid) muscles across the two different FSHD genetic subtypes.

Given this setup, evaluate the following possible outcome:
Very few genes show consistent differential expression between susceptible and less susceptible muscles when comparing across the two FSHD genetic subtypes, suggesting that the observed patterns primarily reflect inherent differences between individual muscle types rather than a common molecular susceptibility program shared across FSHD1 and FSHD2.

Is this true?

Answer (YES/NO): NO